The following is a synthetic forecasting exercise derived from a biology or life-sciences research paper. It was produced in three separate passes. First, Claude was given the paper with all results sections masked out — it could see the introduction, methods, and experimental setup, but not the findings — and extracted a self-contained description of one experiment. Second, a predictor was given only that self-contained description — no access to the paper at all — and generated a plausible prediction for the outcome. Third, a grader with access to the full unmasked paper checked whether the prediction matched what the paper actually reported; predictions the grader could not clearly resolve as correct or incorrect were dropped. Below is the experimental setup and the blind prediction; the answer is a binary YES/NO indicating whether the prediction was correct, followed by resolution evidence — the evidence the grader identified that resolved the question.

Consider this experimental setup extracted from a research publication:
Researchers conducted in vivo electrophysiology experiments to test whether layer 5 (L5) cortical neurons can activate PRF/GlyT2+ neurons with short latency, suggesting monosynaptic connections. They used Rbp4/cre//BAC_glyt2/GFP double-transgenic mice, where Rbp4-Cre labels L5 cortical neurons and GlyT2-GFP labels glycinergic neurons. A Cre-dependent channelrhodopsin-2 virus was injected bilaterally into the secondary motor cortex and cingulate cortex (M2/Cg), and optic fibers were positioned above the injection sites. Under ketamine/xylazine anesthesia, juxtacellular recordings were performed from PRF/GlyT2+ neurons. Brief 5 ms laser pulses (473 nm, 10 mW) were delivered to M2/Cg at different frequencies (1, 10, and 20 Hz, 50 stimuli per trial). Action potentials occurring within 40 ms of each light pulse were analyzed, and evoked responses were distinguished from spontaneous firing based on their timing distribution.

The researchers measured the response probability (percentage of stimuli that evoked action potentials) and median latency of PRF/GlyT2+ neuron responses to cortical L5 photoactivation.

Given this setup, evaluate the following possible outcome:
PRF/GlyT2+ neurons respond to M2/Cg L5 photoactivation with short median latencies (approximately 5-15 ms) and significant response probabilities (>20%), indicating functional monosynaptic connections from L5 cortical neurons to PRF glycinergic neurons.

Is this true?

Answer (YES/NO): YES